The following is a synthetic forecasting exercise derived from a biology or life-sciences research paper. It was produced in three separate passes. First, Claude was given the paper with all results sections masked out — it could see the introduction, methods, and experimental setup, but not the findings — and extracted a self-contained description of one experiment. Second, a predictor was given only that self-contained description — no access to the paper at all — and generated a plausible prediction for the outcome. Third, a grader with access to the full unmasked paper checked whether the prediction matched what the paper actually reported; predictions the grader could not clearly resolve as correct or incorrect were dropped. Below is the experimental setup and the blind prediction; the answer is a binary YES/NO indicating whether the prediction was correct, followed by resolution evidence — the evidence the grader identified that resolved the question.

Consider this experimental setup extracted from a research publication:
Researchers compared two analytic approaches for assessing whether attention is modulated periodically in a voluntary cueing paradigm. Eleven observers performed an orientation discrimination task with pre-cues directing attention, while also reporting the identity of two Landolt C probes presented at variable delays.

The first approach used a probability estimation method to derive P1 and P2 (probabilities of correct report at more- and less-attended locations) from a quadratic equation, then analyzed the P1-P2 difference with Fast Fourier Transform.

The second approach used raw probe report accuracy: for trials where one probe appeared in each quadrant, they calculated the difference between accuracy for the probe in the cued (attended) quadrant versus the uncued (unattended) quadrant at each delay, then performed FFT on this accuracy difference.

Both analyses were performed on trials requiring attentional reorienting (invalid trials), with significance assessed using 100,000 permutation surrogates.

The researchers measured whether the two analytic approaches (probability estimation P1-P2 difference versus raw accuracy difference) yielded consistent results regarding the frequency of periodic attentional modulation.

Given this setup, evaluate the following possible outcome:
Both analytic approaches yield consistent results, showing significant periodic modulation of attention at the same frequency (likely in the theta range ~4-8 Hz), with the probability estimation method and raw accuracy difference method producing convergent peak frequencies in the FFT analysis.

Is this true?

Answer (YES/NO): NO